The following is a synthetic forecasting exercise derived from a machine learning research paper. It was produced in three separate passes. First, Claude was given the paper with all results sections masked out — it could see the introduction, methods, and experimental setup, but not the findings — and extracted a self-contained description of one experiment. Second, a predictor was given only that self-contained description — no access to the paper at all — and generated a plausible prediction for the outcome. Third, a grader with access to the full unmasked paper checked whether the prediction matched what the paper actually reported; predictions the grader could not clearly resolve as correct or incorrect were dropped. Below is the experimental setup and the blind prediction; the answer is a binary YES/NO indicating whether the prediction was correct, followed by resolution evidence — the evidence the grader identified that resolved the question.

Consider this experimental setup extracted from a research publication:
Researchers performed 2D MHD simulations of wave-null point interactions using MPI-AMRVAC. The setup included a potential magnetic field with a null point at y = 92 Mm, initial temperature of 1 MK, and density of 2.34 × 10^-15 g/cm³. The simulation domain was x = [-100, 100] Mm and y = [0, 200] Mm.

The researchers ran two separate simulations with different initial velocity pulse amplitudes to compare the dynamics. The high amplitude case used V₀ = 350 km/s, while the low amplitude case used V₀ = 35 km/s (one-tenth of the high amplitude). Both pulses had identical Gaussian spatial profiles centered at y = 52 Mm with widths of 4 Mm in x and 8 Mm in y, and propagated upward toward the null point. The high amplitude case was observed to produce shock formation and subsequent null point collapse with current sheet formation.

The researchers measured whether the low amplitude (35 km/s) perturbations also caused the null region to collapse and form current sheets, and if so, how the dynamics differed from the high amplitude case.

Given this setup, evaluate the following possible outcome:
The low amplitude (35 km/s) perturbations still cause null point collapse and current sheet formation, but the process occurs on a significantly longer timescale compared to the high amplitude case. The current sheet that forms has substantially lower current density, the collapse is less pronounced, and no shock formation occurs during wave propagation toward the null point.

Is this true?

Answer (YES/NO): NO